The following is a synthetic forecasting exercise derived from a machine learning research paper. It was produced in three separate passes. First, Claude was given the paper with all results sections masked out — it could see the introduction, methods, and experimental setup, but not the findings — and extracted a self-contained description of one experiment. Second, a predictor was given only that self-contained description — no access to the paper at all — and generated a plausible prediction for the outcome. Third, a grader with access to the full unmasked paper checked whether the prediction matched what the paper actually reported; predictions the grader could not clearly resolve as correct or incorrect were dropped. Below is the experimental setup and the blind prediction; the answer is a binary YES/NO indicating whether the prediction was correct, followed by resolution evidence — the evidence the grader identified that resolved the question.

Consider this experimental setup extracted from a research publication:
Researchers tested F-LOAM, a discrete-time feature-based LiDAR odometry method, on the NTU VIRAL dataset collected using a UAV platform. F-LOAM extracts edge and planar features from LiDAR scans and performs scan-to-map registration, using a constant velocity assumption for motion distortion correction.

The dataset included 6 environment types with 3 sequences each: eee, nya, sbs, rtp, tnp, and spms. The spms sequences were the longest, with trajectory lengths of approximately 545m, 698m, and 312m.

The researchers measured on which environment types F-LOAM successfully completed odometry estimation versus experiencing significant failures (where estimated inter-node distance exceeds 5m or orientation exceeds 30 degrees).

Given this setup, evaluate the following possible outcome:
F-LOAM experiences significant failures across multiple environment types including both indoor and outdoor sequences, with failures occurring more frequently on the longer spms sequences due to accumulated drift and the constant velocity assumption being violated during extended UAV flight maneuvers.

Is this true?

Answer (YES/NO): NO